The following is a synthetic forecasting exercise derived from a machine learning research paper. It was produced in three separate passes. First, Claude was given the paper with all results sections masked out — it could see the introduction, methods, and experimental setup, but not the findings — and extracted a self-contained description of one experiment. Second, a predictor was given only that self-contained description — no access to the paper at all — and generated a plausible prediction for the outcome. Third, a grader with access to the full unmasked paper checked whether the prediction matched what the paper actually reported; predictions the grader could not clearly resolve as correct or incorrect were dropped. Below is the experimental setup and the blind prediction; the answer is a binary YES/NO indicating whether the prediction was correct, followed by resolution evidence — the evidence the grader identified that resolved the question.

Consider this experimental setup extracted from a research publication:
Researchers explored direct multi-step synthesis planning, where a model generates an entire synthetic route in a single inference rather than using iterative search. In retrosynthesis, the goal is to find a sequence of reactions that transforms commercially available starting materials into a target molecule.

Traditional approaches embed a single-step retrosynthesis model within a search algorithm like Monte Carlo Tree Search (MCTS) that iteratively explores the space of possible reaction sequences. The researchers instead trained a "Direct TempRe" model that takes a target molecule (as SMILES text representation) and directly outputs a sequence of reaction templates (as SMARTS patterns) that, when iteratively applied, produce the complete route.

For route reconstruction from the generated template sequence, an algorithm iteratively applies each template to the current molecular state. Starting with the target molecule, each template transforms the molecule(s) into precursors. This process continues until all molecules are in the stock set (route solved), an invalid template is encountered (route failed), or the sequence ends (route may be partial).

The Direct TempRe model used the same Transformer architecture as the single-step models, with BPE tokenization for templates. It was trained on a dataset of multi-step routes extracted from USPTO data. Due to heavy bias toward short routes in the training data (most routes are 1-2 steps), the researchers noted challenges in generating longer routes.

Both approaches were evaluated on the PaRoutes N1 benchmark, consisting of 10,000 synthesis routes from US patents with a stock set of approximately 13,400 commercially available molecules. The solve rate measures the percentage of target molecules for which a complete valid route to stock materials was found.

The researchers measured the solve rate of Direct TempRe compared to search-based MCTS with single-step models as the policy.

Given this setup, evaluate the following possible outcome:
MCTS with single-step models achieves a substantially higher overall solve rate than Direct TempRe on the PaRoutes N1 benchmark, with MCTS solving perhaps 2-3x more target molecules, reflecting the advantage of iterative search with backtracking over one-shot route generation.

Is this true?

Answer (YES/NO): NO